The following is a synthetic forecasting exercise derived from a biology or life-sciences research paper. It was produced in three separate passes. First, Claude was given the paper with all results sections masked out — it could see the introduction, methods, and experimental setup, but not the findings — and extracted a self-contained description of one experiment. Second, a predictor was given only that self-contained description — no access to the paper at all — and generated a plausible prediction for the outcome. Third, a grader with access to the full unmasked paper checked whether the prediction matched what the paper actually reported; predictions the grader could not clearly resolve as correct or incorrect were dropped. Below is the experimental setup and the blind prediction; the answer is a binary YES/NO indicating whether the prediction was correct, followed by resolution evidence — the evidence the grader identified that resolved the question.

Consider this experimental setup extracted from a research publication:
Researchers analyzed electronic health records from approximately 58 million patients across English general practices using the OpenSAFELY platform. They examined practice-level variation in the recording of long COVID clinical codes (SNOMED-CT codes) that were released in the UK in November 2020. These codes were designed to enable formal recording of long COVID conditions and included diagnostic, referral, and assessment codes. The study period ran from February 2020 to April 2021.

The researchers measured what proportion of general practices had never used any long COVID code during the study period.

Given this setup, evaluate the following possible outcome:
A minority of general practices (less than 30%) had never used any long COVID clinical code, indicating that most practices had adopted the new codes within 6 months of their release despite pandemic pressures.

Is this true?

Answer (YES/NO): YES